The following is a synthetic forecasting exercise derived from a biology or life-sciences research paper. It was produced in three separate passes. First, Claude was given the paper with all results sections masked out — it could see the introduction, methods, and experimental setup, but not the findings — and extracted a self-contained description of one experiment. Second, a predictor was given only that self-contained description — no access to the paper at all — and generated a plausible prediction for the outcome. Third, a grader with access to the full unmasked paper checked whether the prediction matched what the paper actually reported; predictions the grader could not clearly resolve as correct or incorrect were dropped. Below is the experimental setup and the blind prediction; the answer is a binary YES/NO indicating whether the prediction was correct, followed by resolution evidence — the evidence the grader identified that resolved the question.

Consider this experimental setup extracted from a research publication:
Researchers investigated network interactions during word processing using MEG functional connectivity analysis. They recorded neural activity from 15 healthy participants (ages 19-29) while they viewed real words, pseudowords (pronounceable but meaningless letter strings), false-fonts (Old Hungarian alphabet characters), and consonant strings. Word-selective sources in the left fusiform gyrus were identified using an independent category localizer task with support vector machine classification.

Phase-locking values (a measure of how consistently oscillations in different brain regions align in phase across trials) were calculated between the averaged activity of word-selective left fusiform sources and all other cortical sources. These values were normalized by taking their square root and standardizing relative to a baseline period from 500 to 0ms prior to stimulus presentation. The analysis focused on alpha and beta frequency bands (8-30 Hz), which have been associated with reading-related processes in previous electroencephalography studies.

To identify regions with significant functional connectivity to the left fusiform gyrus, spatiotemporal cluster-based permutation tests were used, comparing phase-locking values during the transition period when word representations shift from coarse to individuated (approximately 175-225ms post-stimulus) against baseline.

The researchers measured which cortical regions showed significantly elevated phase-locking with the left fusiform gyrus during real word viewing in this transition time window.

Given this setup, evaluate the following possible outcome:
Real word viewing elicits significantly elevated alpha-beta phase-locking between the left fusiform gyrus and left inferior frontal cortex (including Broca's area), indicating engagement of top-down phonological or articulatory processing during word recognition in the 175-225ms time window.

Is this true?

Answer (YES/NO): NO